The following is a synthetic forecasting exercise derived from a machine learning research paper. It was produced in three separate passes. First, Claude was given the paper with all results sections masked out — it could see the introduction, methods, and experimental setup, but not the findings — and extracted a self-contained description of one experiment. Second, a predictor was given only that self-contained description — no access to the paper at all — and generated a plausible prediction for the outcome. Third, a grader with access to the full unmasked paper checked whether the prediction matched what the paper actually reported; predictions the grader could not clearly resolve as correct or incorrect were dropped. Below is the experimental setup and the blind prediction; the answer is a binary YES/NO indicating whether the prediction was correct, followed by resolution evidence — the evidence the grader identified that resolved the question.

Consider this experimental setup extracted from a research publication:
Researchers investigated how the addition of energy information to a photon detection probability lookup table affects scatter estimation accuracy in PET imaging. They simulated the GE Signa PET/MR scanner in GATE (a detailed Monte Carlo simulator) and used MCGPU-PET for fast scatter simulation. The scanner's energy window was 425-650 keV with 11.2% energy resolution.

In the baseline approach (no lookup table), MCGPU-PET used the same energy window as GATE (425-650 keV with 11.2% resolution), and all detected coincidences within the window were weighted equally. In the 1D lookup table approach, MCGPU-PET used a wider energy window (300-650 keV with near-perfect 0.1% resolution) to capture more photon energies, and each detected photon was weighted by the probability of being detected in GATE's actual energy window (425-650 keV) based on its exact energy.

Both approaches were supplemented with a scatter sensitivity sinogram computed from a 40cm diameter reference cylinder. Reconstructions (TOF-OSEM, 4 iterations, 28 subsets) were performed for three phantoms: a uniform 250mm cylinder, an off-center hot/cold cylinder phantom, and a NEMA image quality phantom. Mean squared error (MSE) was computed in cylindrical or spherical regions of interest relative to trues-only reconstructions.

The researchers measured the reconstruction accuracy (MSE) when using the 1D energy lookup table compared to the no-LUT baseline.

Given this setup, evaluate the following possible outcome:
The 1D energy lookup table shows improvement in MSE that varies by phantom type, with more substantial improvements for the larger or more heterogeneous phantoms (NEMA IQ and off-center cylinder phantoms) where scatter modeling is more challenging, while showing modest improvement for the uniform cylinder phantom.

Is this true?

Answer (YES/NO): NO